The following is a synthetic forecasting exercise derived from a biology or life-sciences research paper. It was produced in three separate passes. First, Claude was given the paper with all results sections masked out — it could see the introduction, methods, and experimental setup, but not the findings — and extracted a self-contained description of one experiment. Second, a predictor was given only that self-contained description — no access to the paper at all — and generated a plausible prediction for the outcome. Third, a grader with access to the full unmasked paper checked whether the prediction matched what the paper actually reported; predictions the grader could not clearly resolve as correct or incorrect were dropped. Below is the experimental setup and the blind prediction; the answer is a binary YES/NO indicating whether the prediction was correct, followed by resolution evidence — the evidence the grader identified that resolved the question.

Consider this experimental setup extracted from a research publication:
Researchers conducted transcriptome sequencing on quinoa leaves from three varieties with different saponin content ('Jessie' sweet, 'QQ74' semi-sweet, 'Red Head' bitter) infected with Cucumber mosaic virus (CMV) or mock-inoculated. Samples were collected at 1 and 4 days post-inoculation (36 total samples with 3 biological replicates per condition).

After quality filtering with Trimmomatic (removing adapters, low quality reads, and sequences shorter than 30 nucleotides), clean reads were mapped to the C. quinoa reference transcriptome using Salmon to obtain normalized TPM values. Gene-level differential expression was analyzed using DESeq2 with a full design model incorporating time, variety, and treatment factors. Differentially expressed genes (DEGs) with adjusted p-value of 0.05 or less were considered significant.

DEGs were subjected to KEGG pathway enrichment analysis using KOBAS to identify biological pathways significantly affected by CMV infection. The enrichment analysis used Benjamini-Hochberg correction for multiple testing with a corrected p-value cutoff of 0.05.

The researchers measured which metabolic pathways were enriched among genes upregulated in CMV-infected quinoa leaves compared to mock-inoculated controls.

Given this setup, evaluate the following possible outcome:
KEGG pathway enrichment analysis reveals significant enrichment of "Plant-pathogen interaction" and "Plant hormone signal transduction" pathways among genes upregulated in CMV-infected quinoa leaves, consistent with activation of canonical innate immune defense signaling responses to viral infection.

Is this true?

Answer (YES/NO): NO